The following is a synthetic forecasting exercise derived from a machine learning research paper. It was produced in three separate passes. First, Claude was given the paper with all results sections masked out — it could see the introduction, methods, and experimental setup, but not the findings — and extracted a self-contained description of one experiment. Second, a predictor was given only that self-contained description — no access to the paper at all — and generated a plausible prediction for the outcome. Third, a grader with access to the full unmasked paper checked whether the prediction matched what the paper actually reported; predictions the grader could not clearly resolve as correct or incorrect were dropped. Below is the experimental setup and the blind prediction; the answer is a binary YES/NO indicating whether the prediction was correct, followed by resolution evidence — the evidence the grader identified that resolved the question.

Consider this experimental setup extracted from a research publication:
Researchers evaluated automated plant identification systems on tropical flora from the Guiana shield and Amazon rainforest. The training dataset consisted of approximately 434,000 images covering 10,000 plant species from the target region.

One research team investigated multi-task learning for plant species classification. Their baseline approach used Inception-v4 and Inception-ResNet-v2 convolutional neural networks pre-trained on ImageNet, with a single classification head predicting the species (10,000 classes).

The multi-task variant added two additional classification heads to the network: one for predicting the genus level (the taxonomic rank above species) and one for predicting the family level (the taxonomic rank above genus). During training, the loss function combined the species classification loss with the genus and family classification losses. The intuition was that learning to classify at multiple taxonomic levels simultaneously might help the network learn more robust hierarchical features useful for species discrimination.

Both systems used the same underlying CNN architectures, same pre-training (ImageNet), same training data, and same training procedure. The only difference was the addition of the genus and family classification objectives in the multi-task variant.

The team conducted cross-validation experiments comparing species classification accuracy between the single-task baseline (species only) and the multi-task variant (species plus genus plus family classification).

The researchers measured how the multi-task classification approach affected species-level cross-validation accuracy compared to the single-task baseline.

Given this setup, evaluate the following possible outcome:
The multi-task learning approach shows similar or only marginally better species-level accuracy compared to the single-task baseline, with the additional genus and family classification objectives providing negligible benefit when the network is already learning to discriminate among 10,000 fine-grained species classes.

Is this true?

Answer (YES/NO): NO